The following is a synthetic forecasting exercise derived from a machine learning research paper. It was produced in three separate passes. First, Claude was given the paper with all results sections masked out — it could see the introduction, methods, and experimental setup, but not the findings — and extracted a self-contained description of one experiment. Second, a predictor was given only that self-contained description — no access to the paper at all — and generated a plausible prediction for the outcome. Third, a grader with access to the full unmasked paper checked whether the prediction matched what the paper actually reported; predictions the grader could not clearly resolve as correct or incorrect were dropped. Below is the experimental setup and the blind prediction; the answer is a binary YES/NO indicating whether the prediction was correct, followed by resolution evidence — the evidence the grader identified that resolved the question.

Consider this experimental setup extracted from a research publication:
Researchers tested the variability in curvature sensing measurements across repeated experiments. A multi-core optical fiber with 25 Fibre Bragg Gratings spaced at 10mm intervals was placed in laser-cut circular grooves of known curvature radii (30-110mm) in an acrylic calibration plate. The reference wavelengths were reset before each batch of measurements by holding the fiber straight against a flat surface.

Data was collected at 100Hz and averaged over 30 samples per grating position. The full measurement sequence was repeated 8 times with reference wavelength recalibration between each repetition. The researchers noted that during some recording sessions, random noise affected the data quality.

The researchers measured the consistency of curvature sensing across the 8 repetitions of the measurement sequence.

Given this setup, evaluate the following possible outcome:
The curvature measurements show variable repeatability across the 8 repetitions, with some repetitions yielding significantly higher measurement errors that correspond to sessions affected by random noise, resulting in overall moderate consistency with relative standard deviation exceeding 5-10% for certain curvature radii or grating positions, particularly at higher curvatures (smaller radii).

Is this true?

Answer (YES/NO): YES